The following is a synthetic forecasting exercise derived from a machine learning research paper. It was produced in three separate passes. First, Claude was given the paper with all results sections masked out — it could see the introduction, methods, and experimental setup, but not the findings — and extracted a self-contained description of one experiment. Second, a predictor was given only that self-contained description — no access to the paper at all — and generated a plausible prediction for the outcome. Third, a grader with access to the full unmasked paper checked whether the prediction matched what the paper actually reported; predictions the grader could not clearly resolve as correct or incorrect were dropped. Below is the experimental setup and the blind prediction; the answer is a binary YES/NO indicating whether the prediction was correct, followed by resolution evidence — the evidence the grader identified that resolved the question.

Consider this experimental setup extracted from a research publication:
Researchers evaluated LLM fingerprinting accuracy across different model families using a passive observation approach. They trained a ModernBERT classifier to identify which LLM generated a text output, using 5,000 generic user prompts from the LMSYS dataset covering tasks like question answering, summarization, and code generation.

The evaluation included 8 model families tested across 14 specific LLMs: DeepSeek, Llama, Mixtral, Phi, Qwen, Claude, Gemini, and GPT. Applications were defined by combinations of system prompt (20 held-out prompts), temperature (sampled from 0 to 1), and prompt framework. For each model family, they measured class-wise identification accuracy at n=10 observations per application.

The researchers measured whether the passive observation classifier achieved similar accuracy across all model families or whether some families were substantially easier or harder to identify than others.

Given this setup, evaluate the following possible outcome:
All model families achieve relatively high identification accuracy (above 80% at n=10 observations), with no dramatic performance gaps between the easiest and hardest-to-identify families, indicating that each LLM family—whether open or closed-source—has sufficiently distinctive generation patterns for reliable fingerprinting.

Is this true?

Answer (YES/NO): YES